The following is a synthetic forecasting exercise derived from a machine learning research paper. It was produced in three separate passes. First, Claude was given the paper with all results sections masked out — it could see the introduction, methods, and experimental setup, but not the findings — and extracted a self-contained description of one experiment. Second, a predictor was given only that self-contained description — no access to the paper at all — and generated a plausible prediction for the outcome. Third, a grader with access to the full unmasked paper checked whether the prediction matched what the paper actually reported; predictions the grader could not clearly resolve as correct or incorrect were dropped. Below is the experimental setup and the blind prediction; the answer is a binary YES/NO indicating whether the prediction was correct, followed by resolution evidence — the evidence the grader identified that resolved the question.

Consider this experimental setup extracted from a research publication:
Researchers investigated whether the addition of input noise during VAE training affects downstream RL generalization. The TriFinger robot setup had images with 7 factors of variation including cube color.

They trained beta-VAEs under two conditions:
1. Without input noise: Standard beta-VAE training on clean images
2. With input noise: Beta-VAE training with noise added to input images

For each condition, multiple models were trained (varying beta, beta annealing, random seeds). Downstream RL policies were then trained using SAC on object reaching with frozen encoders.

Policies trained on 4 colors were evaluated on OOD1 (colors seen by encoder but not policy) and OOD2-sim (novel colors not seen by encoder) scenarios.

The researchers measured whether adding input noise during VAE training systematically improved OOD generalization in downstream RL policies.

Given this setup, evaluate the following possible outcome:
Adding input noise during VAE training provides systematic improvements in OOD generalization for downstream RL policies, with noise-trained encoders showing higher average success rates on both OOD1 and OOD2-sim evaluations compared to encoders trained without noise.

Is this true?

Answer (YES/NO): NO